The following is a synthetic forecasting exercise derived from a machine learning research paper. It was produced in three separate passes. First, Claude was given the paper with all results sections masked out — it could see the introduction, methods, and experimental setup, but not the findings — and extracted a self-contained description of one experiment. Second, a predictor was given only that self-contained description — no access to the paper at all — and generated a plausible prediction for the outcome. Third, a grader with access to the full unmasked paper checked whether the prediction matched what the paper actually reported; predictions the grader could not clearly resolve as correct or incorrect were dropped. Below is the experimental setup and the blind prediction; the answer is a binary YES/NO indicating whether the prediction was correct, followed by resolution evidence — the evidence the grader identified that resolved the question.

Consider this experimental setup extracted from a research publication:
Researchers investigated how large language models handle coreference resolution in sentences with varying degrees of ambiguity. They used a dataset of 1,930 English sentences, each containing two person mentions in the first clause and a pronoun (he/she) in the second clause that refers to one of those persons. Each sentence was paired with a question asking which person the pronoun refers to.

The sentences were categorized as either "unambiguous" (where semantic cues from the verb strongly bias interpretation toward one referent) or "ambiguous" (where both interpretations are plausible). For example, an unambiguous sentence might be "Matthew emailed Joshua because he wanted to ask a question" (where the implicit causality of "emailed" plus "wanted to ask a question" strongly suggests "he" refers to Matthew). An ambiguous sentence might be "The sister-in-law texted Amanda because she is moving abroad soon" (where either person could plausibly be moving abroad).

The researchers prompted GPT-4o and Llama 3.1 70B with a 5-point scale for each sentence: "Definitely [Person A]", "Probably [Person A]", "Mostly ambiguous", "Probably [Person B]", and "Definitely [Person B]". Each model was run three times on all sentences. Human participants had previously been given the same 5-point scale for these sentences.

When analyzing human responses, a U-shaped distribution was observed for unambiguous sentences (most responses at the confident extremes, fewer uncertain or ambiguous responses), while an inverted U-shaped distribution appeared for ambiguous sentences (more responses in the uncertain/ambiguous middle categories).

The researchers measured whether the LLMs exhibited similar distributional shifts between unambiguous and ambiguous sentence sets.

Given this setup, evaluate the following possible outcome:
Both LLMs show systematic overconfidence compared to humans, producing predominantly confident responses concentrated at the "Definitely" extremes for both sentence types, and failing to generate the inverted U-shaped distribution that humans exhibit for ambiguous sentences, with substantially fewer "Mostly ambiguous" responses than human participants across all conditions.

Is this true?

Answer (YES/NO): NO